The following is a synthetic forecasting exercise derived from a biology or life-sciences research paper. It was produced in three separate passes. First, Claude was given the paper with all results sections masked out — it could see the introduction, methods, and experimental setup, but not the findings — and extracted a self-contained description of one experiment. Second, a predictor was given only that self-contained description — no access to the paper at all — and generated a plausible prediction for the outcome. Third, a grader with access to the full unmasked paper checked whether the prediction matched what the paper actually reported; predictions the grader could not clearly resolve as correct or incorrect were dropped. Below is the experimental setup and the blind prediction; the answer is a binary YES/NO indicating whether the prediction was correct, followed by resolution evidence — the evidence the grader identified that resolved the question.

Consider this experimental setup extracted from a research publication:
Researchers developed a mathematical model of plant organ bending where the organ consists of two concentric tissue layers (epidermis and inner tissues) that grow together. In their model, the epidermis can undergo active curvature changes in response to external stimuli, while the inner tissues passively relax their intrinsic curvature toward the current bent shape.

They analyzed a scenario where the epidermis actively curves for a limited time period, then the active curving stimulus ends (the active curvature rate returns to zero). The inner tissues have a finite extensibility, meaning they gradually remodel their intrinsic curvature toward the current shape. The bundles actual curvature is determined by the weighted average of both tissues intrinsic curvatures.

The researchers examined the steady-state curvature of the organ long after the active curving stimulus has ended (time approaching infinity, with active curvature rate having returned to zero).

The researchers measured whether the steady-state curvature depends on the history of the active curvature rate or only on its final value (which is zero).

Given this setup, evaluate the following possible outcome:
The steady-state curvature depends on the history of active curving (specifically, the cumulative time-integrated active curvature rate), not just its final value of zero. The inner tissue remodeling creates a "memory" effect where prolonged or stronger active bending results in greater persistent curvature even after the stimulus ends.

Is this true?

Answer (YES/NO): YES